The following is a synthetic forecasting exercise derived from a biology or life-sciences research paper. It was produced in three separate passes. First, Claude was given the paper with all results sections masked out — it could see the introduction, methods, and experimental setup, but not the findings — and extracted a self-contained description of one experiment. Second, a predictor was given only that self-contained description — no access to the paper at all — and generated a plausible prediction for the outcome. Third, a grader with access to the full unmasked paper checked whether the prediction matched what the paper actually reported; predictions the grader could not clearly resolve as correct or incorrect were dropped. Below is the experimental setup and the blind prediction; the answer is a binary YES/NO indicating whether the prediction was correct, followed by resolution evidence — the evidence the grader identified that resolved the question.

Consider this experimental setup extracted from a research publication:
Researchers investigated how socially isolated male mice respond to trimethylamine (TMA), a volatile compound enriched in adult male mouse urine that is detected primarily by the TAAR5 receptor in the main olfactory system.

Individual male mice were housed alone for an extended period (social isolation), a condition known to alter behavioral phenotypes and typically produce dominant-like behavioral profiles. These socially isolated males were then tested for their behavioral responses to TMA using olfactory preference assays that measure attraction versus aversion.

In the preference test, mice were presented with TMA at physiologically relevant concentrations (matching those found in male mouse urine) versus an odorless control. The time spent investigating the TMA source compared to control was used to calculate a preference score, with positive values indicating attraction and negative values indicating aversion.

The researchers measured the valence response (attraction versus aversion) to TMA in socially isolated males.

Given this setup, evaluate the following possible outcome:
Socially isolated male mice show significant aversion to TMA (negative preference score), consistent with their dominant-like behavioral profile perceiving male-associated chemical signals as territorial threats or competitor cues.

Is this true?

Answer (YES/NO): NO